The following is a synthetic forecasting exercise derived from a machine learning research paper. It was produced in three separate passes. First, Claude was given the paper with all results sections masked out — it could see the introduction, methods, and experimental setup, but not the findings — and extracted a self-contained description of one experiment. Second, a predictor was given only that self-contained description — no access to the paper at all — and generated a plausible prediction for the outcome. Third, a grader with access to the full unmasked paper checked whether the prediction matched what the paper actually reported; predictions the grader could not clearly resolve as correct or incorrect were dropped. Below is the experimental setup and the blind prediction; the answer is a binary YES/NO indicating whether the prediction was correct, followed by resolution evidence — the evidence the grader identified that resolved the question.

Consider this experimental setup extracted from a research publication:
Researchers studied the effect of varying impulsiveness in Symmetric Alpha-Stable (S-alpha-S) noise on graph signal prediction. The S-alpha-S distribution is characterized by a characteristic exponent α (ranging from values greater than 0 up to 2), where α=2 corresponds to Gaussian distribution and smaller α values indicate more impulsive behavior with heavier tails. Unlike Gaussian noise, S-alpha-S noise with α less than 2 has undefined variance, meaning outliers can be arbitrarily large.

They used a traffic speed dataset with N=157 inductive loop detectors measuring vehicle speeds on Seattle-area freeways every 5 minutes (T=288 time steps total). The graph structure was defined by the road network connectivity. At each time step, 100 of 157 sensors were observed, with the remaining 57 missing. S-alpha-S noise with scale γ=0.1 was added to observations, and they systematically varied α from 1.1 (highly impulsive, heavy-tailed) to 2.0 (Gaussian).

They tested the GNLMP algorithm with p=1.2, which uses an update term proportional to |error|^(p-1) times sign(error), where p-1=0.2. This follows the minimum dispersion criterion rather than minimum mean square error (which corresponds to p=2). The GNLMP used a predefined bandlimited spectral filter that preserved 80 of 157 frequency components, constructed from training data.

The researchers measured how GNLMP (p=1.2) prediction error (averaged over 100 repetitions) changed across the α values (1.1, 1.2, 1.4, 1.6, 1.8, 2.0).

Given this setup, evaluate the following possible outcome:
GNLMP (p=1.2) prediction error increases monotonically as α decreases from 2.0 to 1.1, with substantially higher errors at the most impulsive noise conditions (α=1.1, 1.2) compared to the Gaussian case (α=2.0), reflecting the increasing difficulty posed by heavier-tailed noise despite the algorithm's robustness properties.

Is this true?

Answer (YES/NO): NO